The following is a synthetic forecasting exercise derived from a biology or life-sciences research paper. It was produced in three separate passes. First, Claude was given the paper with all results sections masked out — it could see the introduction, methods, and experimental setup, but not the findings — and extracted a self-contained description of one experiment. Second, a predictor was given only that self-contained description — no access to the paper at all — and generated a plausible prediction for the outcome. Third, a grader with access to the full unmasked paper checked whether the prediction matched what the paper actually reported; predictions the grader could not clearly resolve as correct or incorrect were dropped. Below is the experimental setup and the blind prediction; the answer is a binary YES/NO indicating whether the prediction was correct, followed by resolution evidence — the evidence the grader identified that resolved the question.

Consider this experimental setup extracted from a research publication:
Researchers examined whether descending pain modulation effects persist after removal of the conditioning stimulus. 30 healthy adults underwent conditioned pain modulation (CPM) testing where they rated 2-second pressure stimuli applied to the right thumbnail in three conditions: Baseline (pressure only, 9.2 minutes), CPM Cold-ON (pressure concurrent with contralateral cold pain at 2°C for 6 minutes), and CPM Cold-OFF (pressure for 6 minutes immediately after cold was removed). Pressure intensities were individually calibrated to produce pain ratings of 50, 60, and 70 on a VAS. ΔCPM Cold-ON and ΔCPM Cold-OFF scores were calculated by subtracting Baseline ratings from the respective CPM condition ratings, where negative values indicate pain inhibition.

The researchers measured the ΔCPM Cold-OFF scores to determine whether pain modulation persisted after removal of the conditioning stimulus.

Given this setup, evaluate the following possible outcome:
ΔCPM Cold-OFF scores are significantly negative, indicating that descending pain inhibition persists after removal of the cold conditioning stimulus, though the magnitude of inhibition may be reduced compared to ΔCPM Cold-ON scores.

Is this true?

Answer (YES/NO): NO